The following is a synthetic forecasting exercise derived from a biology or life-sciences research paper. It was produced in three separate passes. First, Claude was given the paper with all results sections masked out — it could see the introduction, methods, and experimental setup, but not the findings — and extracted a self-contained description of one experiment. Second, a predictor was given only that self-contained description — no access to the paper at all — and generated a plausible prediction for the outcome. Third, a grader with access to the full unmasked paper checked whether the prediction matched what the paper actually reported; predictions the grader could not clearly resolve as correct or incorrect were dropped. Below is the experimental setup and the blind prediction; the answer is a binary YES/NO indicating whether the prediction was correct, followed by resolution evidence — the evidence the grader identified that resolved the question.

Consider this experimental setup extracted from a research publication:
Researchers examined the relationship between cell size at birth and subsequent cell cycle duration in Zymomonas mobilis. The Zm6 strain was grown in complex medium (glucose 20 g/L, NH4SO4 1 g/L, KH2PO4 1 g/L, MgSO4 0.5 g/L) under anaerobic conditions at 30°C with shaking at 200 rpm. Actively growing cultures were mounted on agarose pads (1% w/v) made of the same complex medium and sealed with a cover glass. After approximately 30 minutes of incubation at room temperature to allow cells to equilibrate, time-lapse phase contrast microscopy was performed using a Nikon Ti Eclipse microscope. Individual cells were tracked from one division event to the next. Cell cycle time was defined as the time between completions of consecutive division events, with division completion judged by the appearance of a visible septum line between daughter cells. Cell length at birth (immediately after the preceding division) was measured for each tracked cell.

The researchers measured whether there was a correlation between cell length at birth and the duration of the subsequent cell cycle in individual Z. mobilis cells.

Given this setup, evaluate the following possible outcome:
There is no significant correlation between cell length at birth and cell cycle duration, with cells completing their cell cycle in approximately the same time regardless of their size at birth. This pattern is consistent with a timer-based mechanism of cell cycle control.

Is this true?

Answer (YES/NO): NO